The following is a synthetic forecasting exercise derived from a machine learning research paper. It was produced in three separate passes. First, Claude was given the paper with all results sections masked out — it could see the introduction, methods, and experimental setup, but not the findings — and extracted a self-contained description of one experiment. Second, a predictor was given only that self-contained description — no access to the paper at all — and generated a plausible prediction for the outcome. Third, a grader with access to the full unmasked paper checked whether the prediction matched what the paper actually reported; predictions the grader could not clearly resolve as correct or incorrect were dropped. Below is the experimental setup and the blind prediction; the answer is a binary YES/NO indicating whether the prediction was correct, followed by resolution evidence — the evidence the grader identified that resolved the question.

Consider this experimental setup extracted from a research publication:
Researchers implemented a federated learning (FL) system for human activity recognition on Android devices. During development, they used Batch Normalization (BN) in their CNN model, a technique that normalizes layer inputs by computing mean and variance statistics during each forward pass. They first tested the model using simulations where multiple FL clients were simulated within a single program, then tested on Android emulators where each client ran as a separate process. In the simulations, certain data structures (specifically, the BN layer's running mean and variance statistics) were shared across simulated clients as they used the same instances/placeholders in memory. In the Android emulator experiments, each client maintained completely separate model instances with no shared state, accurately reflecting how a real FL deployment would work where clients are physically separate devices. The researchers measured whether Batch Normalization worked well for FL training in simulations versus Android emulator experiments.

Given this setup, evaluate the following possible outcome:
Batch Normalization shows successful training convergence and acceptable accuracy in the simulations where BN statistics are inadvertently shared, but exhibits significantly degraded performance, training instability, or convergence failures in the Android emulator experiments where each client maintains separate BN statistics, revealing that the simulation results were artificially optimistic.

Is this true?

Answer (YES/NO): YES